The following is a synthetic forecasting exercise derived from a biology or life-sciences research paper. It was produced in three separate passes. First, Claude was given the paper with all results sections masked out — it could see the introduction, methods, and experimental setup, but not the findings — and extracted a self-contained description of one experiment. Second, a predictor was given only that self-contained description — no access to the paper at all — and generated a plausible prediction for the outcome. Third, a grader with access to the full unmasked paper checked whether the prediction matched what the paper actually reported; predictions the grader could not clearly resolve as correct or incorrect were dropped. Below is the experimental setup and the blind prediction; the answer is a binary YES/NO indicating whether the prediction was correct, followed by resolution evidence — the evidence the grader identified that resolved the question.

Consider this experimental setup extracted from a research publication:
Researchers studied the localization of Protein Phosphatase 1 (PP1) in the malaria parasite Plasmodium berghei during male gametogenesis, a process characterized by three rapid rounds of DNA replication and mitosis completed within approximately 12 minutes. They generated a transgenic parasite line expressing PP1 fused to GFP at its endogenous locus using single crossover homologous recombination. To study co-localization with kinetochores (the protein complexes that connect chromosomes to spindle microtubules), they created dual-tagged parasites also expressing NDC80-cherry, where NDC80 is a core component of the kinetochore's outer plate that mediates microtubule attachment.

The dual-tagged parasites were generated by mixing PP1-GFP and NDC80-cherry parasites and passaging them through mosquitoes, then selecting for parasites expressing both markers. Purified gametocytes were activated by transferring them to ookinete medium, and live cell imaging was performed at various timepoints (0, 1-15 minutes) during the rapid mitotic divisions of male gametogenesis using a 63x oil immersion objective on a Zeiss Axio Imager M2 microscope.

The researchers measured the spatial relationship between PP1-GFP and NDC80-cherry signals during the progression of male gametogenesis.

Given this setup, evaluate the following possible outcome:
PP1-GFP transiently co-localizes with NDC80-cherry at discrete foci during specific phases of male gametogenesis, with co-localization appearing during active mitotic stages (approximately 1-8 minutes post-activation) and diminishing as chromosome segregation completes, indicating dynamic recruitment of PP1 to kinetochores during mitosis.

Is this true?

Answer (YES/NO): YES